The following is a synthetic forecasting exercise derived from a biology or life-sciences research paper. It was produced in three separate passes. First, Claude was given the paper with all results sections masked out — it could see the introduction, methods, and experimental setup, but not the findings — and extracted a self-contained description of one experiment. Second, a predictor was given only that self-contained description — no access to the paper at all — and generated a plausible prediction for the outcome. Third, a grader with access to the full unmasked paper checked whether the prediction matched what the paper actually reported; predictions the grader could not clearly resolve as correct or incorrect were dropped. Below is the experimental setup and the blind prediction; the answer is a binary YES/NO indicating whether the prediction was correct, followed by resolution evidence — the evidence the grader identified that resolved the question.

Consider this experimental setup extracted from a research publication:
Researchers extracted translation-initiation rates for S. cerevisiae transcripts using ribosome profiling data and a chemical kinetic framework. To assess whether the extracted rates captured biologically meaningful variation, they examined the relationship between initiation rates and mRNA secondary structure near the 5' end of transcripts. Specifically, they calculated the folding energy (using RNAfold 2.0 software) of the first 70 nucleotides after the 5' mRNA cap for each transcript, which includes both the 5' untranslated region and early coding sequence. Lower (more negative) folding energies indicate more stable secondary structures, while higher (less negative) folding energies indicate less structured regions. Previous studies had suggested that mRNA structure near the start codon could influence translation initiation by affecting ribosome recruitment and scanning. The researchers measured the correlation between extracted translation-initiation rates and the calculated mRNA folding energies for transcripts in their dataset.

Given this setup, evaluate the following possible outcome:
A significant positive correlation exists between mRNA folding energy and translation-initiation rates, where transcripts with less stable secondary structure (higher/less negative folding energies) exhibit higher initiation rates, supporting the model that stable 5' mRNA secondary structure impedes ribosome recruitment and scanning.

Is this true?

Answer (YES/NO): YES